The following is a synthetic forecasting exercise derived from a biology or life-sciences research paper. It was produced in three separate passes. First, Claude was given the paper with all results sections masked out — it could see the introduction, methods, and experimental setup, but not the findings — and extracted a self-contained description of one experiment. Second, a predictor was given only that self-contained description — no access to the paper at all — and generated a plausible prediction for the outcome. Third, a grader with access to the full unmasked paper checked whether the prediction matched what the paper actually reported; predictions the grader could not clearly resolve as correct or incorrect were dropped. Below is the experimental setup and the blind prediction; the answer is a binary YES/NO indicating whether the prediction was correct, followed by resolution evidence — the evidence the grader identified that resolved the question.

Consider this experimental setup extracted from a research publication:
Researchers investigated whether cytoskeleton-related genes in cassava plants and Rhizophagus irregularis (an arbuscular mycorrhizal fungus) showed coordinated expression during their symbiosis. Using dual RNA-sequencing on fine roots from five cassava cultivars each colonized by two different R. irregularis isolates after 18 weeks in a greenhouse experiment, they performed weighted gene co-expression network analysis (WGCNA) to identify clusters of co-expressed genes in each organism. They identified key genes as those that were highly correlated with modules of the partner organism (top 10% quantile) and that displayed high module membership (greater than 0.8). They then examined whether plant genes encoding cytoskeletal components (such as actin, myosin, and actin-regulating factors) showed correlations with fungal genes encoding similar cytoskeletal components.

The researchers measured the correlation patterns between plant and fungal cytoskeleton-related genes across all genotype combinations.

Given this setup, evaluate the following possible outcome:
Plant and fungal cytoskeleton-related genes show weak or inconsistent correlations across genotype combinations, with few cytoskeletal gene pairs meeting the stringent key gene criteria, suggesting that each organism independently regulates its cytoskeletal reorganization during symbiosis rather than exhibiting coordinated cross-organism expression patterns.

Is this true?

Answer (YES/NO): NO